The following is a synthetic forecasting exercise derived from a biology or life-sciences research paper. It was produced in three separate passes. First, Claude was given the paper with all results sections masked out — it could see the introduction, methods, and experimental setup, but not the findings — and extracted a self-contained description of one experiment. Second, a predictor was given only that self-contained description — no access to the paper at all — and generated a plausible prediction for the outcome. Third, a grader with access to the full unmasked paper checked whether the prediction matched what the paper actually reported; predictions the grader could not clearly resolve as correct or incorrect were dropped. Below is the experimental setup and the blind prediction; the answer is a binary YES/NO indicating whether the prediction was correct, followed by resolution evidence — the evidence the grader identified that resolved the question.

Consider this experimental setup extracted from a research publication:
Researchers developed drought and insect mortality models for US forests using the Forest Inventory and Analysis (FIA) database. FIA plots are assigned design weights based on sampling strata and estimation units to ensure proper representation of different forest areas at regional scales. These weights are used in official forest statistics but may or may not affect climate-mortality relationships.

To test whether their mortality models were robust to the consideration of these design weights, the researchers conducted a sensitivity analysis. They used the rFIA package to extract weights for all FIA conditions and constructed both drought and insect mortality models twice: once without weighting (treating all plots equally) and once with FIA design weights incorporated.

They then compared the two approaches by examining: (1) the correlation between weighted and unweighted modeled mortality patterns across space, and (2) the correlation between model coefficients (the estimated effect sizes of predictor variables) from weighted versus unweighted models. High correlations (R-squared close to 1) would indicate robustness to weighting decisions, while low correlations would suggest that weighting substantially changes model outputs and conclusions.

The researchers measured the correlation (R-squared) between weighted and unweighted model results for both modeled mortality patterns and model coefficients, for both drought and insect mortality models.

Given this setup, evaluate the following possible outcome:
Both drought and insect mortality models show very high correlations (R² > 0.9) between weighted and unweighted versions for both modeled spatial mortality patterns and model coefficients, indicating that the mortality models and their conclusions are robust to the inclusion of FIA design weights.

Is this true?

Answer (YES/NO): NO